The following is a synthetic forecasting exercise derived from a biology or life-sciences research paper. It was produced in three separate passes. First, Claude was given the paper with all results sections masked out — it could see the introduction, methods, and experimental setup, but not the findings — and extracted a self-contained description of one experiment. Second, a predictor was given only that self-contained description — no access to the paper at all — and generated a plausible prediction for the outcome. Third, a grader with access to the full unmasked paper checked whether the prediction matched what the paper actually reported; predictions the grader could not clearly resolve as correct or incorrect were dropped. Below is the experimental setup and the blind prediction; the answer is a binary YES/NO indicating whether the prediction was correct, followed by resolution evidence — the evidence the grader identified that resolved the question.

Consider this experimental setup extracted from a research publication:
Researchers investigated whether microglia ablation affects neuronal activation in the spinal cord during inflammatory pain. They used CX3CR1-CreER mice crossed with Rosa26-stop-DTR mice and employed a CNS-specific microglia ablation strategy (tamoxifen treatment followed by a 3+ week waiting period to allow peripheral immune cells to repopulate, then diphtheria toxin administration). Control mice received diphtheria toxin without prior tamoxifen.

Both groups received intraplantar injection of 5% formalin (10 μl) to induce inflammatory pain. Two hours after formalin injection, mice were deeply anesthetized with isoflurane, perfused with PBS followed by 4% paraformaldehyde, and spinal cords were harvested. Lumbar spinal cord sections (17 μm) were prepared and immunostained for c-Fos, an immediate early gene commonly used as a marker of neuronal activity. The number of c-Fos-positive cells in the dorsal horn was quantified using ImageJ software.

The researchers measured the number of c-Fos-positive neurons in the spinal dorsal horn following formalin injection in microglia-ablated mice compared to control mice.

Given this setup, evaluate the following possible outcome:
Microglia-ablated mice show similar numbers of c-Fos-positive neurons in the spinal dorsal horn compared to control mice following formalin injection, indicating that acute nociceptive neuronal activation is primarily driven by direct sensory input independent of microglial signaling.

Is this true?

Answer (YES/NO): NO